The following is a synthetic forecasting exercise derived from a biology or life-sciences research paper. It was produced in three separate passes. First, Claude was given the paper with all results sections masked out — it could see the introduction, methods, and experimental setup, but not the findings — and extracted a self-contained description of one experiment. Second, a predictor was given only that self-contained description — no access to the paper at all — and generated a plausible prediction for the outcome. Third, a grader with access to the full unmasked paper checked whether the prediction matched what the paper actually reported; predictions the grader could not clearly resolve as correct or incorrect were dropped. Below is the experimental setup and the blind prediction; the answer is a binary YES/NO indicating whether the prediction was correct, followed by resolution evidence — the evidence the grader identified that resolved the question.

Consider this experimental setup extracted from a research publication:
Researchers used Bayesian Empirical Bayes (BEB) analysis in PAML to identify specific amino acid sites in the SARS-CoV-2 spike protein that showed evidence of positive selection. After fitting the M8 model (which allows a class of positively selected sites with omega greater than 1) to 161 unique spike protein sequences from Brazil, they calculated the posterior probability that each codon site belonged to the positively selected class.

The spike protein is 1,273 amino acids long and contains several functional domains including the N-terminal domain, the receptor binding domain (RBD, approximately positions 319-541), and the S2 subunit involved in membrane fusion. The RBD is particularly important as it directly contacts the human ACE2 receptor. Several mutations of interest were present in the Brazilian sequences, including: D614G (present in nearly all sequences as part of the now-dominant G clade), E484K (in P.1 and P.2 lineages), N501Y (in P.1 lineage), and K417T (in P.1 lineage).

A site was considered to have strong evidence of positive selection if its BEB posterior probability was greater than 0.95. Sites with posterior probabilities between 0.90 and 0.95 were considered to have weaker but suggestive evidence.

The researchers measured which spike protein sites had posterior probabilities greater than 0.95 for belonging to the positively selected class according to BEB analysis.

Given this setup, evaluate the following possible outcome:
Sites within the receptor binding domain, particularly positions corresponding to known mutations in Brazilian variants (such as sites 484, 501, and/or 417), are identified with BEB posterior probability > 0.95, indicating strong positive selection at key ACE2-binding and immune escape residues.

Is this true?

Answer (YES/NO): NO